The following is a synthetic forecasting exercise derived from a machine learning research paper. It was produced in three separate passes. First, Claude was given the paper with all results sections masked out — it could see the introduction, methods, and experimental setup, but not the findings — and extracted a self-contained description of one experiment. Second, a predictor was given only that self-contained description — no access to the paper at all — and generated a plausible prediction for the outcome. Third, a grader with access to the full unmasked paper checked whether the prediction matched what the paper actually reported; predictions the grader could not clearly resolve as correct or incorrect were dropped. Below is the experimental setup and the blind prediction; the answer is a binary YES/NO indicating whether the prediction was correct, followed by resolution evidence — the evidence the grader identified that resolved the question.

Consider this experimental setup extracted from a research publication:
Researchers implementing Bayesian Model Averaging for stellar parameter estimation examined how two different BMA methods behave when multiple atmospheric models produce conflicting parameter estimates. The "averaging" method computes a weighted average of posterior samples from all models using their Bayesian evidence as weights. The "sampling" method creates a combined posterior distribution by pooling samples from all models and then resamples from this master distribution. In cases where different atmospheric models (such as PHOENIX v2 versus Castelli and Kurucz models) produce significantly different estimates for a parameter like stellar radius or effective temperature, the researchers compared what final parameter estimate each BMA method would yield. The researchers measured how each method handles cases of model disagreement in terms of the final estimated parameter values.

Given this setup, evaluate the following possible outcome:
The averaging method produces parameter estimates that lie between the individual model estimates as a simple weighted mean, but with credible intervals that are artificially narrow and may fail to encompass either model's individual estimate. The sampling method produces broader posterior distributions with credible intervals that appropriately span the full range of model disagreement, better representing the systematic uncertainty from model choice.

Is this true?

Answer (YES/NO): NO